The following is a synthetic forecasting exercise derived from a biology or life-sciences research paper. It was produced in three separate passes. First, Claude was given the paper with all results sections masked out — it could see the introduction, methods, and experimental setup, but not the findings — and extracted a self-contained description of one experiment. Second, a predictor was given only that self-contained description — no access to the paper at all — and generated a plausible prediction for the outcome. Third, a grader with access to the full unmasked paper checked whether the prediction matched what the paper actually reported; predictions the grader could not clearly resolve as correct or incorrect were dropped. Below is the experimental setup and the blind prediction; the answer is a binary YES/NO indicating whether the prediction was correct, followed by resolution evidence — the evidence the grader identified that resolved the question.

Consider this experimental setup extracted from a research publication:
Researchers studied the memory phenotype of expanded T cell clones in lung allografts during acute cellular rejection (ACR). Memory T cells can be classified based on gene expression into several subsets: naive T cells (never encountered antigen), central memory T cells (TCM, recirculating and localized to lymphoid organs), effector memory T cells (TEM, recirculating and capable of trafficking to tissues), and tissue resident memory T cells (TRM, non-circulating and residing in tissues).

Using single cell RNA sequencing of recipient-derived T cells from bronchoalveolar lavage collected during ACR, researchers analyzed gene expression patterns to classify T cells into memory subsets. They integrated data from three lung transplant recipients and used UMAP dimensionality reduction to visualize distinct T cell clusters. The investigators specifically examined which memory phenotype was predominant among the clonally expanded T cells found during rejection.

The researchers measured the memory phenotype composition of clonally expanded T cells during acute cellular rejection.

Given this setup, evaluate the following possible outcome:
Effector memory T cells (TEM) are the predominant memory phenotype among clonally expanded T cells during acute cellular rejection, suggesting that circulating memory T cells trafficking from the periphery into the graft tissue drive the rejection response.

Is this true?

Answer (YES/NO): NO